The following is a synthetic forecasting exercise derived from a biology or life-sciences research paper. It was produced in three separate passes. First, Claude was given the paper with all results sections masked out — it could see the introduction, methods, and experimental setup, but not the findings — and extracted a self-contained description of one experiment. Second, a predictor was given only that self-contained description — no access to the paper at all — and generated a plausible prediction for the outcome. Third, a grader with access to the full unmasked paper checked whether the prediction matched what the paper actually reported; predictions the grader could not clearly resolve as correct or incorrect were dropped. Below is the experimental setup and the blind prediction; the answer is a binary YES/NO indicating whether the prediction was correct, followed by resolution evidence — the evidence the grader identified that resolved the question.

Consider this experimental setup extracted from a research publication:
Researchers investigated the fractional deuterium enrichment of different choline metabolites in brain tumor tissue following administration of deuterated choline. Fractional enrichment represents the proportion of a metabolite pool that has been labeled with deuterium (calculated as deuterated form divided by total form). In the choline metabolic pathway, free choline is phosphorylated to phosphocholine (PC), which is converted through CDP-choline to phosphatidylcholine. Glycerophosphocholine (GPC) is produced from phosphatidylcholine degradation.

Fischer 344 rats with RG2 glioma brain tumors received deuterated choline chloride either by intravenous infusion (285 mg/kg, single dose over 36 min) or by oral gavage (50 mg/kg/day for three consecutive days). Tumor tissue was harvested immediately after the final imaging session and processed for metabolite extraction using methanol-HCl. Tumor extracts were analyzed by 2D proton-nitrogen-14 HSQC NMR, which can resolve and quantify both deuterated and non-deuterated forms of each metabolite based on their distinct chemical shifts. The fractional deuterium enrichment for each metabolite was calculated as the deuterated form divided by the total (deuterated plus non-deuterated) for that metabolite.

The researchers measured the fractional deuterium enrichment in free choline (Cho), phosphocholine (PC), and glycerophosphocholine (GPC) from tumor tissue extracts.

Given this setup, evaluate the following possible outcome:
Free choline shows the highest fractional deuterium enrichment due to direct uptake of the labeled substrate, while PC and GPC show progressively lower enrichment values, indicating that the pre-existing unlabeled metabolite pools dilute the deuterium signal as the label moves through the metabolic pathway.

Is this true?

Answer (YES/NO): YES